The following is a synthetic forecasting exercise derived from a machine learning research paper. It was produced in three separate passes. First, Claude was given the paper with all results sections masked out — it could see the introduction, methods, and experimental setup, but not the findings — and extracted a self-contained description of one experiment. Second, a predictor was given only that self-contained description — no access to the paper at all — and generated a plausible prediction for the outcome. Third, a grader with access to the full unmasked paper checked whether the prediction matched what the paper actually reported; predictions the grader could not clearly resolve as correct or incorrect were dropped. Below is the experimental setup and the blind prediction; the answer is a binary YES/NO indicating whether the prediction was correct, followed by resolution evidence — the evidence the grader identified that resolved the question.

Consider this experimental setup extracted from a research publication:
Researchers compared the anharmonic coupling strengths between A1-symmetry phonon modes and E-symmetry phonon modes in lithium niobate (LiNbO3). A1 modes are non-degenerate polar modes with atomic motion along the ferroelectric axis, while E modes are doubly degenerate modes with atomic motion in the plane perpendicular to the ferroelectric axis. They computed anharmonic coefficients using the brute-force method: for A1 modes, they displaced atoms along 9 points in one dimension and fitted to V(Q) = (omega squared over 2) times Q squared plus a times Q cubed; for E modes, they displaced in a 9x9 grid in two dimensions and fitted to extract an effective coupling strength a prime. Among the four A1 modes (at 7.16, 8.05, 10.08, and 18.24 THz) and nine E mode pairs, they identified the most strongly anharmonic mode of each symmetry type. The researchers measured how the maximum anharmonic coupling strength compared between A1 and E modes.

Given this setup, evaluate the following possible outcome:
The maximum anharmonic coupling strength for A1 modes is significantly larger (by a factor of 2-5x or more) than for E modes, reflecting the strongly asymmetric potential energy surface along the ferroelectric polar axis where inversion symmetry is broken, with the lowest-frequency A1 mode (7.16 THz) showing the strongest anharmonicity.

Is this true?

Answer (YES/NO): NO